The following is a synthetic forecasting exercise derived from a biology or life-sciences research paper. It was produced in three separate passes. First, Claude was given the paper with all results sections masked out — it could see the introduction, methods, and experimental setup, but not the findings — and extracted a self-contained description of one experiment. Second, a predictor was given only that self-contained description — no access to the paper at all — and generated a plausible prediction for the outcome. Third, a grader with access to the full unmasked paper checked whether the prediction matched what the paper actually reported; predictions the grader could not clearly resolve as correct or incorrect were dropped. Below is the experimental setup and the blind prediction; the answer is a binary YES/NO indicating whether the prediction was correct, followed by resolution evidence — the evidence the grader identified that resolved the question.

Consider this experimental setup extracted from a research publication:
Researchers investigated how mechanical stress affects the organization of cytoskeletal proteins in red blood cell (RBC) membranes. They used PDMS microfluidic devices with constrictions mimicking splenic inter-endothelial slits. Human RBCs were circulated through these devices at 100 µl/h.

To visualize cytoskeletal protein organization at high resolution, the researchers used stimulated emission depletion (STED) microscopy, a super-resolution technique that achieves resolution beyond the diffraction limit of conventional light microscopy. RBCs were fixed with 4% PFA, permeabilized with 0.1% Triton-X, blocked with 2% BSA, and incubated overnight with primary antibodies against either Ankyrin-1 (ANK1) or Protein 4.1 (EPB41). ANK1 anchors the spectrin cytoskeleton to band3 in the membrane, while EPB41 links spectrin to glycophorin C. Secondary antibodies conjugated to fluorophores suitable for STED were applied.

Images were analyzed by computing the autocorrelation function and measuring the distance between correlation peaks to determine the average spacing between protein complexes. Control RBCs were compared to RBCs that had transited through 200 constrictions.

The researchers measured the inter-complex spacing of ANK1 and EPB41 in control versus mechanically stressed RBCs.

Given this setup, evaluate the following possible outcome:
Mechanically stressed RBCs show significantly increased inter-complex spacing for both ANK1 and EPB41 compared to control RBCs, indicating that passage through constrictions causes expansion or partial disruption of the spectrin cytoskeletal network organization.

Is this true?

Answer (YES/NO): NO